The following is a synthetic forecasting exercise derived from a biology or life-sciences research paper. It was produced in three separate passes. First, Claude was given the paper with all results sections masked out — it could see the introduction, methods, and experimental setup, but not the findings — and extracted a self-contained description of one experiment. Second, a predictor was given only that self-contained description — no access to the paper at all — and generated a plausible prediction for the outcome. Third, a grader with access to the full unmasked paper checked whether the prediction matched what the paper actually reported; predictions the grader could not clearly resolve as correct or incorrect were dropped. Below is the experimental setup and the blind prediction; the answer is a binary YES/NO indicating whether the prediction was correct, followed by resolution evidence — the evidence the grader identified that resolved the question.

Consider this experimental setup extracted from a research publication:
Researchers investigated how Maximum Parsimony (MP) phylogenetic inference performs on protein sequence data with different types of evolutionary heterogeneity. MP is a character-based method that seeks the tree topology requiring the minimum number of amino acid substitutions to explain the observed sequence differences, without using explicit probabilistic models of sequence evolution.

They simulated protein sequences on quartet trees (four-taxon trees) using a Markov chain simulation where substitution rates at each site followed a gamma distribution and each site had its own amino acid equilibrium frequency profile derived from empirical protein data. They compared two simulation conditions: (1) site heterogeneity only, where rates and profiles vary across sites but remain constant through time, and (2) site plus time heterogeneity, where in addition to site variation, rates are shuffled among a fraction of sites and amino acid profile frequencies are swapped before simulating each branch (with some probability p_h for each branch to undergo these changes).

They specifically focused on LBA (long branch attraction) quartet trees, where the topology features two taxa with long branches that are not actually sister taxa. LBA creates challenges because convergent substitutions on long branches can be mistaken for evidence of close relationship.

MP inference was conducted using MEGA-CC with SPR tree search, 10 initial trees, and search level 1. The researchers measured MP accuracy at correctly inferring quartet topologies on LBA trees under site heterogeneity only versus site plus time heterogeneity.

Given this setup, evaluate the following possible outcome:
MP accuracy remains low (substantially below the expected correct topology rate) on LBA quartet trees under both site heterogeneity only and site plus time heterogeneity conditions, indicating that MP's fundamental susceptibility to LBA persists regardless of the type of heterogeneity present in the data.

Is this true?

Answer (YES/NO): YES